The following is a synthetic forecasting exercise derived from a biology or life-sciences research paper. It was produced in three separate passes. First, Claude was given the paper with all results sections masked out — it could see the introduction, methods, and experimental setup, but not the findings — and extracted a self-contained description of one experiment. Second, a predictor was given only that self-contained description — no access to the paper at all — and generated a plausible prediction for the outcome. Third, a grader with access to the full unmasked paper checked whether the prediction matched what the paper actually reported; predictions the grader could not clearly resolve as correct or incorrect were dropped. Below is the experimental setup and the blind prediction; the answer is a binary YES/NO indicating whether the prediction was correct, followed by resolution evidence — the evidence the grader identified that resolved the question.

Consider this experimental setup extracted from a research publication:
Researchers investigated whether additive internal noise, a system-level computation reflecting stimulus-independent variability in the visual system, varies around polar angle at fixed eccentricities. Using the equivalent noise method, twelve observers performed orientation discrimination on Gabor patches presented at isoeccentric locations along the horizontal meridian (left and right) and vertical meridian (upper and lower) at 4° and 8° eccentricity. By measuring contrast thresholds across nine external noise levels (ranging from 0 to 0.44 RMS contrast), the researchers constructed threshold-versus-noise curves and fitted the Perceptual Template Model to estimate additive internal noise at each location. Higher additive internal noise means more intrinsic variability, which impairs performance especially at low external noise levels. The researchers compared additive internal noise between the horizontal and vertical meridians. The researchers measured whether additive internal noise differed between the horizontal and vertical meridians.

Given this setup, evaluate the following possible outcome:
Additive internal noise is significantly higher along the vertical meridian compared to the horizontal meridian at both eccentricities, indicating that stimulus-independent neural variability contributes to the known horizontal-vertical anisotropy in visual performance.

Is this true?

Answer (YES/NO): NO